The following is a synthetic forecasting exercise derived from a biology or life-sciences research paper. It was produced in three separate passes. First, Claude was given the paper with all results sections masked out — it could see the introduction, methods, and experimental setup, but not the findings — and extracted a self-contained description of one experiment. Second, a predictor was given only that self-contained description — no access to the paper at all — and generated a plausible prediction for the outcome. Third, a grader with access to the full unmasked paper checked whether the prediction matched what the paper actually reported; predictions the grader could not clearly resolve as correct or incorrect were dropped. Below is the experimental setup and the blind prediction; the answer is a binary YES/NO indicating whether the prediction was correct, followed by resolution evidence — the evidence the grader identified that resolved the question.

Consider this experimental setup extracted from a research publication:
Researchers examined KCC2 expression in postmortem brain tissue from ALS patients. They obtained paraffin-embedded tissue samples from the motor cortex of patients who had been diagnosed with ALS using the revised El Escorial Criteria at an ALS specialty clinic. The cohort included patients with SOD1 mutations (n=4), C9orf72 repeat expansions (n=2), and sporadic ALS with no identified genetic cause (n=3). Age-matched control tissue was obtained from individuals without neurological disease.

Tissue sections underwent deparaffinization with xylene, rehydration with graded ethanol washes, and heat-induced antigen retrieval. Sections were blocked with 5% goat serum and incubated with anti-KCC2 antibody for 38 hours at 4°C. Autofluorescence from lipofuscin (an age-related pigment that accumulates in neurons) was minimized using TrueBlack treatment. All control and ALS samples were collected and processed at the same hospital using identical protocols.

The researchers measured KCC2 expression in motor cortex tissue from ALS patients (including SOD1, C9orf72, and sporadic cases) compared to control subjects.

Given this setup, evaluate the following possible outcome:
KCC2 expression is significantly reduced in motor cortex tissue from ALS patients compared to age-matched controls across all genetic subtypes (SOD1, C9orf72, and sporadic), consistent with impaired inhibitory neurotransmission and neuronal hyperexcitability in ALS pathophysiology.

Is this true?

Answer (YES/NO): YES